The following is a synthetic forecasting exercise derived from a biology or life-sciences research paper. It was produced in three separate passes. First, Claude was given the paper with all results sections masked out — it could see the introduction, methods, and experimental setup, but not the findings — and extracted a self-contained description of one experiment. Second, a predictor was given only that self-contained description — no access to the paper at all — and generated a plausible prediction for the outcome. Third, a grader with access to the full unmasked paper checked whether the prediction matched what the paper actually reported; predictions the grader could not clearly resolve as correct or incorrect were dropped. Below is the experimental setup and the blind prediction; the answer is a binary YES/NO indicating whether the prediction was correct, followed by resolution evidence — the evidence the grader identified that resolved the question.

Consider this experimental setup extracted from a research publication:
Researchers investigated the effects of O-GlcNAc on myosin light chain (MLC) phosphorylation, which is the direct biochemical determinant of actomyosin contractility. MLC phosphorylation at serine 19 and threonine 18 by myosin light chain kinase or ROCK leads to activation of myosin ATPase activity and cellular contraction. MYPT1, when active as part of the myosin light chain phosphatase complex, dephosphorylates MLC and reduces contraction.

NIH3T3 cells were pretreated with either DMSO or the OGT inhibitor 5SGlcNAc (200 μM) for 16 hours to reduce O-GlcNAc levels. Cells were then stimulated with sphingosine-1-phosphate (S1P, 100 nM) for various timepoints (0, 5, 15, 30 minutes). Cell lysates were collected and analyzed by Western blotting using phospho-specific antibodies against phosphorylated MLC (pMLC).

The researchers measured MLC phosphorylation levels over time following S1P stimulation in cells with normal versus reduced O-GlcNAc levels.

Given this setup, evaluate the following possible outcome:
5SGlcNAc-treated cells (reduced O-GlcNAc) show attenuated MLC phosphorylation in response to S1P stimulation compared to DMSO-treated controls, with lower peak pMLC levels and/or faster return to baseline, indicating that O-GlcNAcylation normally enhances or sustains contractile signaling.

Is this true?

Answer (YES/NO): NO